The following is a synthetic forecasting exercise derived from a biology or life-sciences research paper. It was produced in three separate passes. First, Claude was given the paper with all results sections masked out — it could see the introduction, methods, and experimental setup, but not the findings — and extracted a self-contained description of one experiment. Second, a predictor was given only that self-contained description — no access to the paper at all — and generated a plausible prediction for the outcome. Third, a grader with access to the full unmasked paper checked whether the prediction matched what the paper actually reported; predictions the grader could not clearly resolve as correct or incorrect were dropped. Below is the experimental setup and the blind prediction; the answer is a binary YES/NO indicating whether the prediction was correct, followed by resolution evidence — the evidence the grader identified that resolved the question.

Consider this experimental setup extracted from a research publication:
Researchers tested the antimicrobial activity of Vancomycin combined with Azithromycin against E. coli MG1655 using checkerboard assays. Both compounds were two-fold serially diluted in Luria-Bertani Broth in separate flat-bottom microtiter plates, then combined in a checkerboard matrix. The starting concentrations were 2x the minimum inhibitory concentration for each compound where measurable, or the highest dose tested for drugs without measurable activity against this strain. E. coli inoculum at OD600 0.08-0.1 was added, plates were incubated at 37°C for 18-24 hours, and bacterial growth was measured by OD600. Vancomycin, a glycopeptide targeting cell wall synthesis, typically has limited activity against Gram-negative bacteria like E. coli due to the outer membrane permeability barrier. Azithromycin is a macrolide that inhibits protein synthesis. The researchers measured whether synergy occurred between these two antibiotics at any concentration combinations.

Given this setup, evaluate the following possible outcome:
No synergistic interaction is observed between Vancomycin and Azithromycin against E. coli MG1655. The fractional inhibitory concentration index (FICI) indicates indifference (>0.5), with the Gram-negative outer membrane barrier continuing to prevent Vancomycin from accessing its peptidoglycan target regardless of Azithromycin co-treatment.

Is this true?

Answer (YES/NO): NO